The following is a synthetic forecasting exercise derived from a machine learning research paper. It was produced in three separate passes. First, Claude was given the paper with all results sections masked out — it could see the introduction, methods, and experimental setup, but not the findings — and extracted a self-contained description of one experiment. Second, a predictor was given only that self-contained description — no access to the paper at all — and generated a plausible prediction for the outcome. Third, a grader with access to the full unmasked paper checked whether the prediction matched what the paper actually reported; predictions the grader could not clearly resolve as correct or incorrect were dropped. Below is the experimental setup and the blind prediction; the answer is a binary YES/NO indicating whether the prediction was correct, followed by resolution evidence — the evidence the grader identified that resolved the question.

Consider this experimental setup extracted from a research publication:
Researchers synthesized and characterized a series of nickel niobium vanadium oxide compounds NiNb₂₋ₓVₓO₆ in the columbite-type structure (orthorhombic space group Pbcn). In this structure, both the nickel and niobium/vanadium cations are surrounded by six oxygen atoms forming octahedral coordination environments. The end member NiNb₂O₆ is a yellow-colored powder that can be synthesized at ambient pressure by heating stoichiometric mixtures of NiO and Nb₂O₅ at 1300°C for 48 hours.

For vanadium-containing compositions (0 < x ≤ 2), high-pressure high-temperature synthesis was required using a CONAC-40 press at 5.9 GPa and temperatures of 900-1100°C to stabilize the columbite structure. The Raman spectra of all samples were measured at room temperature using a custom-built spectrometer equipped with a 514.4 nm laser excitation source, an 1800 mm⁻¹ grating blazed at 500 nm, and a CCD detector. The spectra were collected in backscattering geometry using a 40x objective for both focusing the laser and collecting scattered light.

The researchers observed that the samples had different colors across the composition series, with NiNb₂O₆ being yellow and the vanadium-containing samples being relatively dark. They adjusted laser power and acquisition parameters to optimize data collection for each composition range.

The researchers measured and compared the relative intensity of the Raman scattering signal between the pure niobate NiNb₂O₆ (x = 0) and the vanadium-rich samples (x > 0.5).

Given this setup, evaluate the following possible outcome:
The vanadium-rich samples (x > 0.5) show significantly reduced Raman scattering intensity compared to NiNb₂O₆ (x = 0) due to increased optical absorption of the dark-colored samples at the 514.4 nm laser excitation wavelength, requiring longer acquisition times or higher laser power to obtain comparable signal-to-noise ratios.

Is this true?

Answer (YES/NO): YES